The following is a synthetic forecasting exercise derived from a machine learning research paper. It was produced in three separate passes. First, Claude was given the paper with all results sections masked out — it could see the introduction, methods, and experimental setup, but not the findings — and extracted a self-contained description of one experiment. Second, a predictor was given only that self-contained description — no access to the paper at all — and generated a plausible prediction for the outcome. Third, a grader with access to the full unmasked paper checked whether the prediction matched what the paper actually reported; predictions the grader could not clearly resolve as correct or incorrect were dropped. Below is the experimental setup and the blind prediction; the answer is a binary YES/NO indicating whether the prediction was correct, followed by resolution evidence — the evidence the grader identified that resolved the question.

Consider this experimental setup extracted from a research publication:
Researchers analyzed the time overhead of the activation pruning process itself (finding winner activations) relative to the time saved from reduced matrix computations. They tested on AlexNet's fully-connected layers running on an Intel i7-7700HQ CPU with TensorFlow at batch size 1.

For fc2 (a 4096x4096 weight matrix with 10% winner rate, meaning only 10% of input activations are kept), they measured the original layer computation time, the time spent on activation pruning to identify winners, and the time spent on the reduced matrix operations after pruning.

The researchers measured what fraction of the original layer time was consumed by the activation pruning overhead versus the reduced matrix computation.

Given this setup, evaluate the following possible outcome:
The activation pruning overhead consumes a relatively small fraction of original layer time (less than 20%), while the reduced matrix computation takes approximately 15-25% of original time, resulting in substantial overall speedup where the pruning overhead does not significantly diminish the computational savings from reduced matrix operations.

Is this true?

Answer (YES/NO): YES